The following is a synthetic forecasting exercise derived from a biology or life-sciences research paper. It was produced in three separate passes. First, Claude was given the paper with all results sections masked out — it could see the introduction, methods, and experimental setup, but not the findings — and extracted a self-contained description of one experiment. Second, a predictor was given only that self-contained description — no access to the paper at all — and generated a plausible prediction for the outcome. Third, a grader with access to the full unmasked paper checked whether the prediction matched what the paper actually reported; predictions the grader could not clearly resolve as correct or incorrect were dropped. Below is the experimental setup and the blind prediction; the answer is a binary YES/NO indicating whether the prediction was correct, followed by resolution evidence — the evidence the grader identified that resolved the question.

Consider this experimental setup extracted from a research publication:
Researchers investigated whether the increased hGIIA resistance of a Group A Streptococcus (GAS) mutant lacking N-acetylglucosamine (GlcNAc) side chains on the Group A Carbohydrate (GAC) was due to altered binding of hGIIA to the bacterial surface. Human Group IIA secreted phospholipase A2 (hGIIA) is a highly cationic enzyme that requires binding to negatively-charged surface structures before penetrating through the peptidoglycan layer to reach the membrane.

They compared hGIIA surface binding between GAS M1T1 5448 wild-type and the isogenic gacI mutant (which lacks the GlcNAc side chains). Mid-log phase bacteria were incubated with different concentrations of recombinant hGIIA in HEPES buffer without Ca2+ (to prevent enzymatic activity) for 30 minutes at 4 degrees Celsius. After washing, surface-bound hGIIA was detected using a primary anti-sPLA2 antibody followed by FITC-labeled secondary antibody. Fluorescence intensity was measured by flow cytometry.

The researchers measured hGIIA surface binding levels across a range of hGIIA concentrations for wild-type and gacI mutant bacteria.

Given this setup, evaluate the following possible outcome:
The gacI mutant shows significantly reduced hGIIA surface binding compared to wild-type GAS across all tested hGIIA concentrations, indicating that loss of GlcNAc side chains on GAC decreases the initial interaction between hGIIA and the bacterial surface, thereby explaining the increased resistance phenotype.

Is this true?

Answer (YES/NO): NO